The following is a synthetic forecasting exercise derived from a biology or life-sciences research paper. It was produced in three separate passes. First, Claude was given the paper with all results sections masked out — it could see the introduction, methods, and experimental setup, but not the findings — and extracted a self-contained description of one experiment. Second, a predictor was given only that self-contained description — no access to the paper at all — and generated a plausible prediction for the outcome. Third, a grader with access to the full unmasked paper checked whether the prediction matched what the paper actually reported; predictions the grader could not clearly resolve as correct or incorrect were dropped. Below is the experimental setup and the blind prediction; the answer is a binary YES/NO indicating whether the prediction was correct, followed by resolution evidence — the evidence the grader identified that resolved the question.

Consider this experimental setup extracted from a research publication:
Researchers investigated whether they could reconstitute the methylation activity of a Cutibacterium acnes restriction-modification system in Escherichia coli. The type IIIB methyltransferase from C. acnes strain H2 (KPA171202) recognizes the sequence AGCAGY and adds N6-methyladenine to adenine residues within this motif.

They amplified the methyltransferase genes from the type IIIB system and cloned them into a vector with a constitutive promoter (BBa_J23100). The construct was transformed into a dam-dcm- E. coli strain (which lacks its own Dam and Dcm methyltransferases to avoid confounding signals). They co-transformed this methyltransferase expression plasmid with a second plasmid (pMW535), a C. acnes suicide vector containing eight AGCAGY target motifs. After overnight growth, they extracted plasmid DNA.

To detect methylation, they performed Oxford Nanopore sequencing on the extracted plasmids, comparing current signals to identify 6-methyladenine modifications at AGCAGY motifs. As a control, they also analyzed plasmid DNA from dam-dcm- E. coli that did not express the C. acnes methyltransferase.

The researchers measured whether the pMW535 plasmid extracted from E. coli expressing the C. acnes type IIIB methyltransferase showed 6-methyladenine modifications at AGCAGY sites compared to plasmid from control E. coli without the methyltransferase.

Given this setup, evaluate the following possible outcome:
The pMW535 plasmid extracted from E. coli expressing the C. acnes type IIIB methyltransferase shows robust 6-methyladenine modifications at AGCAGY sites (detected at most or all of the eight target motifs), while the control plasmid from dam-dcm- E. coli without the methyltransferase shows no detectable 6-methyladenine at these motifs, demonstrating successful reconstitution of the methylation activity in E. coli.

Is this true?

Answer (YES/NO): YES